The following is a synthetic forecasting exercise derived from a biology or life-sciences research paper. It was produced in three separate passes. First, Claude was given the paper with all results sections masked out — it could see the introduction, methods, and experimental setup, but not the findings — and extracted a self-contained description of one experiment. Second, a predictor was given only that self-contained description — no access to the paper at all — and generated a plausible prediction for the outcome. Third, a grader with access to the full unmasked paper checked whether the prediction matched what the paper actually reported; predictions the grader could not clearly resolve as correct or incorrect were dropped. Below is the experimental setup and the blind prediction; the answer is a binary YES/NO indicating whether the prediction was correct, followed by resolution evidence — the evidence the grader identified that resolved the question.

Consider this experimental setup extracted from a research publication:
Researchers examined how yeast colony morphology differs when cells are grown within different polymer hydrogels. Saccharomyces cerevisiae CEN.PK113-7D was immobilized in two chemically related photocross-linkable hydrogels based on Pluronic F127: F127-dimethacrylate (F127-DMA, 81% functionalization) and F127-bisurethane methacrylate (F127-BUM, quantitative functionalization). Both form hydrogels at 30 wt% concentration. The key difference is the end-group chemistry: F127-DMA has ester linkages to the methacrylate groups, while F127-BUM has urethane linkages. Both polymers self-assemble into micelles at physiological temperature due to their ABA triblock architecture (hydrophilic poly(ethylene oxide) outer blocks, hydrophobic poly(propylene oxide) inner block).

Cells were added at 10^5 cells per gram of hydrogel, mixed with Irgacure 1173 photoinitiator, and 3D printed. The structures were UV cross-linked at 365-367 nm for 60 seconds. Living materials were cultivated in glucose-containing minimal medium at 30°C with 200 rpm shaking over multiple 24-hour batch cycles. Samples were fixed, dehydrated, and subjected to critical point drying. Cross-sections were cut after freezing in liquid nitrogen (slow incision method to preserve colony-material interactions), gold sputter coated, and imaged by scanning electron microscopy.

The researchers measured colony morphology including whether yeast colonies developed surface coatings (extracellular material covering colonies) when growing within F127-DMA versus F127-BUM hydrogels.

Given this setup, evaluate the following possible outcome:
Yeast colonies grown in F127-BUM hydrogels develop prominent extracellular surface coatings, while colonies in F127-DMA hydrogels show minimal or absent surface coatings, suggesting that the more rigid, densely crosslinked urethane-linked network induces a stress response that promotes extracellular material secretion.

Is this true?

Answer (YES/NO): NO